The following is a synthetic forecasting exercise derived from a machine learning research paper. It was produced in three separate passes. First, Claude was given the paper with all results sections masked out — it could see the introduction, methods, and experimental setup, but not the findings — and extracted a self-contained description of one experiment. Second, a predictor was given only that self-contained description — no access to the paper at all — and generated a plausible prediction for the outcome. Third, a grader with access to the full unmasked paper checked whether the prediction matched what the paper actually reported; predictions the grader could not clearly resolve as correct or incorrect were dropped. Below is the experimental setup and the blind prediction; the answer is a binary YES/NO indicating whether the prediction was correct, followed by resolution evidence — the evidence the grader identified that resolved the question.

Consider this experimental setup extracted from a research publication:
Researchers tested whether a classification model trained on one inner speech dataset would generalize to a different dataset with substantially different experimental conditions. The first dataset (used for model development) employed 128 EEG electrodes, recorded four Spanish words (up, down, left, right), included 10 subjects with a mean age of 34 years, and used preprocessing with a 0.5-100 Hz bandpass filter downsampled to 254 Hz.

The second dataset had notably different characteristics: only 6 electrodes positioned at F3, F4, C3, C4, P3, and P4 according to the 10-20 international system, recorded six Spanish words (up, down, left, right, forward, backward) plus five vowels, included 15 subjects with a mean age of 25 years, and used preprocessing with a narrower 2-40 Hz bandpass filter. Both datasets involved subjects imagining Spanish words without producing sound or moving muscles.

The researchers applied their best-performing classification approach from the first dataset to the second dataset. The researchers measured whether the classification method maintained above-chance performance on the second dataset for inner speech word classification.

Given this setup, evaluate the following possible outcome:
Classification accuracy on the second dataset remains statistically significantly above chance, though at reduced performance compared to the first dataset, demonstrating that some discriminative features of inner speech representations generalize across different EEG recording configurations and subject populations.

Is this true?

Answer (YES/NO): YES